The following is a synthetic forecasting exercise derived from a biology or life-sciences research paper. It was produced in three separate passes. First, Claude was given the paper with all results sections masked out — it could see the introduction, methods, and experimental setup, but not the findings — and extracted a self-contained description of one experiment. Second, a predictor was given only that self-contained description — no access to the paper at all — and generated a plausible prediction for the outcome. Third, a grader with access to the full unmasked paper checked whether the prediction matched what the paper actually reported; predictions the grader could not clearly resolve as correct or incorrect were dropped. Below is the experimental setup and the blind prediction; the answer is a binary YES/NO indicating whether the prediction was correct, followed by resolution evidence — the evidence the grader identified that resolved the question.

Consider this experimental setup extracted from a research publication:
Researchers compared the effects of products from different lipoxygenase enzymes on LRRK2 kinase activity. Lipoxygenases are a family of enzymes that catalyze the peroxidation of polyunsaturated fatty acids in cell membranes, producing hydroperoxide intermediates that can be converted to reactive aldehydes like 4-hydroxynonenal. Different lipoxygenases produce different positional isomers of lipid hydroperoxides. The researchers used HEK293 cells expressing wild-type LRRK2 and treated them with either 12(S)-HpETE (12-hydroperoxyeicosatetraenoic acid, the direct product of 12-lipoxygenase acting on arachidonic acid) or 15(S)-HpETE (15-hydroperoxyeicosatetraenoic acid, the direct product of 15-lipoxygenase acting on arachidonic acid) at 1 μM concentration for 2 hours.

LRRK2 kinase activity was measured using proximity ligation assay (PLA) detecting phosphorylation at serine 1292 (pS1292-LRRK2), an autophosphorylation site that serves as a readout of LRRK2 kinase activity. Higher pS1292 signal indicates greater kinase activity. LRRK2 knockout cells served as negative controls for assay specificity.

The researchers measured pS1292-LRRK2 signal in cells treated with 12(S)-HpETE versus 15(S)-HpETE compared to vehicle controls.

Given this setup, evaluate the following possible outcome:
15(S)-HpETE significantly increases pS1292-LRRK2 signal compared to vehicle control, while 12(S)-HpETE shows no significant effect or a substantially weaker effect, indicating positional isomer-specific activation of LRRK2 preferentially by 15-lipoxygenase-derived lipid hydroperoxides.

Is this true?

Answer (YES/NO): YES